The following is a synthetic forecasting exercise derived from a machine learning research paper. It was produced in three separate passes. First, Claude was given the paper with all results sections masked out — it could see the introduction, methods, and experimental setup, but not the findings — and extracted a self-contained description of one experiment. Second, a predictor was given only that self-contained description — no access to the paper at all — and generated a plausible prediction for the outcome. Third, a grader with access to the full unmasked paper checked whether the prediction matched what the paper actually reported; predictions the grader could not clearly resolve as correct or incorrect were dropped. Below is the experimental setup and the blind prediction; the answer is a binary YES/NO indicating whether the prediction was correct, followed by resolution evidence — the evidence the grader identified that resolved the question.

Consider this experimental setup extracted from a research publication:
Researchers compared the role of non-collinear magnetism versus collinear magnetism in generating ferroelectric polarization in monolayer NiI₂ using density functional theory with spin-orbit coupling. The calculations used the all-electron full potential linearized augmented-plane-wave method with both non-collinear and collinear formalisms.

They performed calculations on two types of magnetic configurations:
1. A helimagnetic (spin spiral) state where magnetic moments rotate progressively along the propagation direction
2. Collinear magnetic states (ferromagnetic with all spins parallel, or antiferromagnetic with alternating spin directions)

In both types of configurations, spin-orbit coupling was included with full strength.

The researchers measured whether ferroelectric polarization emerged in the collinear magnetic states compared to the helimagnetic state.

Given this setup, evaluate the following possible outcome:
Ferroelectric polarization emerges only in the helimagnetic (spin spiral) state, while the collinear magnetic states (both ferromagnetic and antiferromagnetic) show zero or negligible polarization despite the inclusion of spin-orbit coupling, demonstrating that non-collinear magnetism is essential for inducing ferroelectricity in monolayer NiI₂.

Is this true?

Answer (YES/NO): YES